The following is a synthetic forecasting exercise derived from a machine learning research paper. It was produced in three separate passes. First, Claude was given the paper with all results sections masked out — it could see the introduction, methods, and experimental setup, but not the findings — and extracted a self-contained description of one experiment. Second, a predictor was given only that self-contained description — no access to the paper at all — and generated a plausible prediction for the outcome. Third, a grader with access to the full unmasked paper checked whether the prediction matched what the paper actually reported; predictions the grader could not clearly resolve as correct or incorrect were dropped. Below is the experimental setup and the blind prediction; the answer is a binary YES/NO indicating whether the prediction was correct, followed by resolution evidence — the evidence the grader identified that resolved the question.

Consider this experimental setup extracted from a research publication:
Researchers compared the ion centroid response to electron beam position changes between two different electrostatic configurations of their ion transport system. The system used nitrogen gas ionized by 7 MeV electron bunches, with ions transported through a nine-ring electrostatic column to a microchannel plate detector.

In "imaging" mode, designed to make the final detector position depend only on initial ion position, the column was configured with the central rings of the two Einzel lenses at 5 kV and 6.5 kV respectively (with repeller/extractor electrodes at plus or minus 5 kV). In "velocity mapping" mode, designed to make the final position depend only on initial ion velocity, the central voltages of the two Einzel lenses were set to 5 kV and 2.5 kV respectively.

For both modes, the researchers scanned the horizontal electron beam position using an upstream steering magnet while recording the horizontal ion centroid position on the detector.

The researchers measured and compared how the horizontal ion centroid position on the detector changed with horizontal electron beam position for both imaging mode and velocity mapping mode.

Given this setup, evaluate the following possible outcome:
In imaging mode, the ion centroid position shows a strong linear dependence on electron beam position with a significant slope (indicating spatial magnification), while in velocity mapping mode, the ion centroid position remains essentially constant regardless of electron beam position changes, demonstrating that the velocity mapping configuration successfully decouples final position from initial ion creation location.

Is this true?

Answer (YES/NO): YES